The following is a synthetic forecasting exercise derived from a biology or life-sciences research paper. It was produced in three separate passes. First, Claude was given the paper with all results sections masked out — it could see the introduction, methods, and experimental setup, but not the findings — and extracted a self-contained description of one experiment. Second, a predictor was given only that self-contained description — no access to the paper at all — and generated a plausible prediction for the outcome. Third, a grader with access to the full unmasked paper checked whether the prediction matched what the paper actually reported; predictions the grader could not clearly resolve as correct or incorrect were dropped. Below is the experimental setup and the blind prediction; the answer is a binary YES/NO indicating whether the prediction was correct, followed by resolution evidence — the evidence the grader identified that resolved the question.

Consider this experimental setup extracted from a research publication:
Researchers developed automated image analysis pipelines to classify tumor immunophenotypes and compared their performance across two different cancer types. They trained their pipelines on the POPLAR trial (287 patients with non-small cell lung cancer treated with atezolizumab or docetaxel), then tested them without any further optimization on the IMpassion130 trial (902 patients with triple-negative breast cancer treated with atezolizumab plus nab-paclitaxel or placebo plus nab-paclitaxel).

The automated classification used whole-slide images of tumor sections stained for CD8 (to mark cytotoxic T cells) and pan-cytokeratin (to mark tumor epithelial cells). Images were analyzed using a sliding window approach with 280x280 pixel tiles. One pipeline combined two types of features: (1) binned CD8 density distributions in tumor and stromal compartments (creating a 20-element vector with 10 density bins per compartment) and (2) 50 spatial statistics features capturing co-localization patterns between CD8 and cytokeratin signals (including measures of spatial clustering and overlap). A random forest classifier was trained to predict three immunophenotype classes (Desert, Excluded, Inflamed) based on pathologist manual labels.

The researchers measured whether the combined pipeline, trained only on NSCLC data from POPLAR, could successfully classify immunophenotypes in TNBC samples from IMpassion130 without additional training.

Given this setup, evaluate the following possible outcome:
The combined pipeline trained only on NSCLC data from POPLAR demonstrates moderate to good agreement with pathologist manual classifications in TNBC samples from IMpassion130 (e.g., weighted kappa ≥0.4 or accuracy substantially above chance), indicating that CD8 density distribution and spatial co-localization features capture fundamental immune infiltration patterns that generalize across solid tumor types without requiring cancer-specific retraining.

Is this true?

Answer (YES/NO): YES